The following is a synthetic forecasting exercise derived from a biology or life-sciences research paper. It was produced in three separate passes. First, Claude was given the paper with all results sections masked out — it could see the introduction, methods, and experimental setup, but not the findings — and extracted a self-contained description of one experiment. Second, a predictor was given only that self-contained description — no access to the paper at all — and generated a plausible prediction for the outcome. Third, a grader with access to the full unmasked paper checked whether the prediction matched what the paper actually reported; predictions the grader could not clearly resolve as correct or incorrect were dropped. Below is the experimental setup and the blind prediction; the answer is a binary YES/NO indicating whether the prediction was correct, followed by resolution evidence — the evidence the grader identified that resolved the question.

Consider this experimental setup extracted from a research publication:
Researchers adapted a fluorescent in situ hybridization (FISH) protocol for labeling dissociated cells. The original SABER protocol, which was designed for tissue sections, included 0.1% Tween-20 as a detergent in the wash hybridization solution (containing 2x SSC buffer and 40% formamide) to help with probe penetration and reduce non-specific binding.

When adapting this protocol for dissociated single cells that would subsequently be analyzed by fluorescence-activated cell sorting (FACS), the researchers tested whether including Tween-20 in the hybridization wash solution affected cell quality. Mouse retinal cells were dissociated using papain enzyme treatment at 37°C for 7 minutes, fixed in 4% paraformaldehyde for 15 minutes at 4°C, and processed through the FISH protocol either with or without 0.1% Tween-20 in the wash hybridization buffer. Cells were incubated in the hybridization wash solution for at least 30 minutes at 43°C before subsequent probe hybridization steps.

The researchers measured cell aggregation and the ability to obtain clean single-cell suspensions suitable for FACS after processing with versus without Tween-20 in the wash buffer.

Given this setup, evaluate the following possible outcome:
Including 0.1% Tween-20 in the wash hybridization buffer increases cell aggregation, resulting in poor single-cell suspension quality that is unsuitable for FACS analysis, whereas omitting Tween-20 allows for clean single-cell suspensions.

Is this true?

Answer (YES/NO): YES